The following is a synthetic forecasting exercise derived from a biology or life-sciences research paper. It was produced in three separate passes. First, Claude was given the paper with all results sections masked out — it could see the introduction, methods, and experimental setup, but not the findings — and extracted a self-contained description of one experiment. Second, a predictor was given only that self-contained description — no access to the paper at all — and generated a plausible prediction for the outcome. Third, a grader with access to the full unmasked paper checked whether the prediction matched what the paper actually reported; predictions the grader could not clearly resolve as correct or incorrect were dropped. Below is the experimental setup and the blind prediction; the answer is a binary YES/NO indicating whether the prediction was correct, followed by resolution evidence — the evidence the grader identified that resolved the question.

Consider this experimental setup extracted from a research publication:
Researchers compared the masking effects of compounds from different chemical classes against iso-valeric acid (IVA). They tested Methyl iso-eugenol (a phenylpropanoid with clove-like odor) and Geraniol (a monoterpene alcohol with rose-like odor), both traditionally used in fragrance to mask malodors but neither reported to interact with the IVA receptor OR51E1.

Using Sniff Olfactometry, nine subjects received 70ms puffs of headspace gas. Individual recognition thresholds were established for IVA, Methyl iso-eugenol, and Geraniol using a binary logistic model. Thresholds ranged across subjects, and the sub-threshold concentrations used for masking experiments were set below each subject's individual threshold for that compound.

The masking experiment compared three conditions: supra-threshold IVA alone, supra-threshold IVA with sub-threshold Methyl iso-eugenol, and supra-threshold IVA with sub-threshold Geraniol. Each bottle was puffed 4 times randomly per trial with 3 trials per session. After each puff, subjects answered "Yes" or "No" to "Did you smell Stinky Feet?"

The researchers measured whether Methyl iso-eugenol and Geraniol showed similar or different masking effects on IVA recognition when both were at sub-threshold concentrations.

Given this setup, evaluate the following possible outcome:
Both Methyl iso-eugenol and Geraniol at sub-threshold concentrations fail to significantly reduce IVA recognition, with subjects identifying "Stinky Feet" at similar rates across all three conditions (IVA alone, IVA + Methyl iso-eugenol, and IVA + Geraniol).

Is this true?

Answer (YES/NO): NO